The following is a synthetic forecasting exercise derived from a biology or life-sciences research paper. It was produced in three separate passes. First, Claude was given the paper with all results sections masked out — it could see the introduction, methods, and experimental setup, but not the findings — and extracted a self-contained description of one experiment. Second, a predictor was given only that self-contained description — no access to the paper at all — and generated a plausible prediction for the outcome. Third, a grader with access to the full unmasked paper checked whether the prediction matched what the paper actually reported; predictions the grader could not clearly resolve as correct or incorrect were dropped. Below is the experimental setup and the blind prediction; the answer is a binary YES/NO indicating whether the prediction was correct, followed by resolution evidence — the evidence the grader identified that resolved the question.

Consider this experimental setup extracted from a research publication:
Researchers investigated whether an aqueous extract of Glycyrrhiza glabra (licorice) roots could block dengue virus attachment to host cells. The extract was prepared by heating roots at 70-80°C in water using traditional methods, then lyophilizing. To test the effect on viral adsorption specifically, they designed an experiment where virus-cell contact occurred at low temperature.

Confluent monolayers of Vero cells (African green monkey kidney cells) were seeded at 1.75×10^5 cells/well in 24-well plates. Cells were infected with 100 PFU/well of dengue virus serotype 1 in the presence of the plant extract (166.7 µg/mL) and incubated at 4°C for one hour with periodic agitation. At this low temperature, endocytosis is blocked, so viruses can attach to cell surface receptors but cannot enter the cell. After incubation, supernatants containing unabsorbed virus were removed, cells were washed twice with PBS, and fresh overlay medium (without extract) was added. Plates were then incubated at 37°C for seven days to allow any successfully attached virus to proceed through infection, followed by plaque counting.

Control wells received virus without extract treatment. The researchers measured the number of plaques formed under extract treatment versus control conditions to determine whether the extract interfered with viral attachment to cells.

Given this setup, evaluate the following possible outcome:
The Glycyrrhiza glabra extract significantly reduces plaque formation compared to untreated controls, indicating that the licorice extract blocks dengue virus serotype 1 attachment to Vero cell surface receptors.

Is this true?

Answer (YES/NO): YES